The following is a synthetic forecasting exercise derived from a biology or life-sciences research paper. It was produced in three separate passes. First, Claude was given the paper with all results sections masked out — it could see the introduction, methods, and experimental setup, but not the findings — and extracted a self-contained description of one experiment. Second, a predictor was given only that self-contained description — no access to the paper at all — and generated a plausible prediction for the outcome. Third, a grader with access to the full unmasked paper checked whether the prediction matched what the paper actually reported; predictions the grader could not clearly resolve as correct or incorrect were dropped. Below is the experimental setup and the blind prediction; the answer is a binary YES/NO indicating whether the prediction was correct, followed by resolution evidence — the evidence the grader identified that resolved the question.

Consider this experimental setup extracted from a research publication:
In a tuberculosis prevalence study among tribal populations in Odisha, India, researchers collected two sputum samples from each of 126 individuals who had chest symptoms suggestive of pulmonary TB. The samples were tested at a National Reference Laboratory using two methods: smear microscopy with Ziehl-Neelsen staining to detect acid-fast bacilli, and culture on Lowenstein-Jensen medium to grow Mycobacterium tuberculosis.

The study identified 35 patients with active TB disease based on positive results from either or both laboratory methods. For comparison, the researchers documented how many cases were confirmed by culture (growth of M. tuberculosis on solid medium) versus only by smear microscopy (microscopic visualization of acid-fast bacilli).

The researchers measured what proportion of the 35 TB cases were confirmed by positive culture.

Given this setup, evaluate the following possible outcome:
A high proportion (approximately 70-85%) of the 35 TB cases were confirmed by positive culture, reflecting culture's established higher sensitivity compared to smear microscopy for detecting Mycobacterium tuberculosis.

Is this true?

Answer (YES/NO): NO